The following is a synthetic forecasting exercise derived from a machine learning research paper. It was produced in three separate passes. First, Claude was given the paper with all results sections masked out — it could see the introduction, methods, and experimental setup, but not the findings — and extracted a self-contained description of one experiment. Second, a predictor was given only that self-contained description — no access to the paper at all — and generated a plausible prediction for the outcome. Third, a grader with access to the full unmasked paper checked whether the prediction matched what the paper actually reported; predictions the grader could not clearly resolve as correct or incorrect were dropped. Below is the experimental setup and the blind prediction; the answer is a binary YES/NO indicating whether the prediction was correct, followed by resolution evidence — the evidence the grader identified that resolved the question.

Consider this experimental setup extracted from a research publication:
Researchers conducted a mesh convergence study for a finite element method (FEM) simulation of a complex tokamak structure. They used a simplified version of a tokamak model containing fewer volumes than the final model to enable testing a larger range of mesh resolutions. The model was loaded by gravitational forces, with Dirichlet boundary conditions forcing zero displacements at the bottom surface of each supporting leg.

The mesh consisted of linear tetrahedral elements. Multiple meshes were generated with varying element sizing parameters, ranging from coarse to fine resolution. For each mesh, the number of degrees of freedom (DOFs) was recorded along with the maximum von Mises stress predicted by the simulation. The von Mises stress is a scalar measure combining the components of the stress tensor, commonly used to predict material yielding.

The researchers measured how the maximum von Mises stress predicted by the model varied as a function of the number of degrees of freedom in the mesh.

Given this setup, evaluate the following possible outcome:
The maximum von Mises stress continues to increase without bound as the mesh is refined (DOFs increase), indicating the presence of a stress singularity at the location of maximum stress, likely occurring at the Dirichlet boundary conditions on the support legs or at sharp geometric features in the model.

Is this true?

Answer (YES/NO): NO